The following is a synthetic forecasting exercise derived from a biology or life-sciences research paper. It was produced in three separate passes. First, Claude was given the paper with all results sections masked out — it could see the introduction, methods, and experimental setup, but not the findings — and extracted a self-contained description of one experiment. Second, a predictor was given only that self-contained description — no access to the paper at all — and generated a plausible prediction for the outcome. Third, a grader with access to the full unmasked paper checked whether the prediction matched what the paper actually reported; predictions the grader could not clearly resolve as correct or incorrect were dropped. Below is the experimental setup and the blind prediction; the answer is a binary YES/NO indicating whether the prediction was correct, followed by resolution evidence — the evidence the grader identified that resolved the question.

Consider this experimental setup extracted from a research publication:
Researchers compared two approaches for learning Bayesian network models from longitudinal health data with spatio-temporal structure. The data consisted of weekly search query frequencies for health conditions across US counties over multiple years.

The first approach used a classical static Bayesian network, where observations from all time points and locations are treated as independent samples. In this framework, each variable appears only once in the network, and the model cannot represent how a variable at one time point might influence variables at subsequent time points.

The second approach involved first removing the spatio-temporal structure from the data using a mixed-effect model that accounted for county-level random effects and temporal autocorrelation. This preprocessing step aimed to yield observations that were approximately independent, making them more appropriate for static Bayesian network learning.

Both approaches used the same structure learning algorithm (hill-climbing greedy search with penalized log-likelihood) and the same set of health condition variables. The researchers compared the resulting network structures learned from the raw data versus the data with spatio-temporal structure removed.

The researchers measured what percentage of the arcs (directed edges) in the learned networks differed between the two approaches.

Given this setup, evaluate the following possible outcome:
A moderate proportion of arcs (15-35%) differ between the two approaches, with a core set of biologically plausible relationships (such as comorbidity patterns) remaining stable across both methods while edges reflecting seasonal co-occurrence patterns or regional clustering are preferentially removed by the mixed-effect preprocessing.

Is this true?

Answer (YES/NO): NO